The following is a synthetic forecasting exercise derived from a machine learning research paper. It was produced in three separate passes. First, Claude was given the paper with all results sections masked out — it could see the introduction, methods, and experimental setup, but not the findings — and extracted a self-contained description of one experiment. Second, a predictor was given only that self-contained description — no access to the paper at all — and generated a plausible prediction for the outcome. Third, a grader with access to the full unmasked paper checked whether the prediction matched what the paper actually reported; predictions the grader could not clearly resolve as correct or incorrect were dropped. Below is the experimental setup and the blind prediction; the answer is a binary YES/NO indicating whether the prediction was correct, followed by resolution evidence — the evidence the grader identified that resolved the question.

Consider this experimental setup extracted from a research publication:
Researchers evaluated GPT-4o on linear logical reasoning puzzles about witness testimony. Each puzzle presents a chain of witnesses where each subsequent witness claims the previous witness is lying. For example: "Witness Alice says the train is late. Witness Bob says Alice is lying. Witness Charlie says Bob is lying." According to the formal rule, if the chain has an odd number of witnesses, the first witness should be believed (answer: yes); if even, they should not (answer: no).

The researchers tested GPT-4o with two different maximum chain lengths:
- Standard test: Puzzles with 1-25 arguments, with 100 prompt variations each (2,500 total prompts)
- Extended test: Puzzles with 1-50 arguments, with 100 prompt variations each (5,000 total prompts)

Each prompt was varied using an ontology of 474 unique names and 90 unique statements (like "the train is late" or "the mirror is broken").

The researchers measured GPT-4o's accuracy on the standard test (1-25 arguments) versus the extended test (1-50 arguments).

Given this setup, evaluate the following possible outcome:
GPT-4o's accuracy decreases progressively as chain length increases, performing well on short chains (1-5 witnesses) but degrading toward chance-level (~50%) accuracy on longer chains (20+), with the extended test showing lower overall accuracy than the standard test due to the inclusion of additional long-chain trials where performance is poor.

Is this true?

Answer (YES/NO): NO